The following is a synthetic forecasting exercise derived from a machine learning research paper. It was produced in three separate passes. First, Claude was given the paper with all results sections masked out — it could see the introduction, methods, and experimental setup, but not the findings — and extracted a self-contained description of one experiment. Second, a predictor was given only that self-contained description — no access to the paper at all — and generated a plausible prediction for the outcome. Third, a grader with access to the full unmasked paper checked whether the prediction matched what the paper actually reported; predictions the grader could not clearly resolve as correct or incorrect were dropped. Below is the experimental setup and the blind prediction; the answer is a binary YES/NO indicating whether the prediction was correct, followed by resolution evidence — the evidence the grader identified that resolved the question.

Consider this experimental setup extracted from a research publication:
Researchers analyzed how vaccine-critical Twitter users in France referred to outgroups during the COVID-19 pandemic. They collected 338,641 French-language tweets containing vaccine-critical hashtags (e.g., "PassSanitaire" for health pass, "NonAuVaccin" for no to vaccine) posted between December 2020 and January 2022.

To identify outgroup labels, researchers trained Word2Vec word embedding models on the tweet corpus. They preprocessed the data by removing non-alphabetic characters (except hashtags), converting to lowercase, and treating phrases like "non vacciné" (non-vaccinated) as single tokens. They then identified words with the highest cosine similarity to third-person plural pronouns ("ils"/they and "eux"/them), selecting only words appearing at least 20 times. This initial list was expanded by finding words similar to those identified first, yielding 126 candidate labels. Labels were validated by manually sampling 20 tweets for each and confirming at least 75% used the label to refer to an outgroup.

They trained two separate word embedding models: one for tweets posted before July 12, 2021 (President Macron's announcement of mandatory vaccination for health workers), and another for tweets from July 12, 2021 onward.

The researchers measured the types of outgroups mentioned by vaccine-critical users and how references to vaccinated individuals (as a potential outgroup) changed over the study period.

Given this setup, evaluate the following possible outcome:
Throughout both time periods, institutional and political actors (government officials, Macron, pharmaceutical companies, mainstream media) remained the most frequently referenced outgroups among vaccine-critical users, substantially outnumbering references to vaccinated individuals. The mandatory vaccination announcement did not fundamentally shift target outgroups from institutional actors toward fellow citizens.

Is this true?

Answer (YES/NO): YES